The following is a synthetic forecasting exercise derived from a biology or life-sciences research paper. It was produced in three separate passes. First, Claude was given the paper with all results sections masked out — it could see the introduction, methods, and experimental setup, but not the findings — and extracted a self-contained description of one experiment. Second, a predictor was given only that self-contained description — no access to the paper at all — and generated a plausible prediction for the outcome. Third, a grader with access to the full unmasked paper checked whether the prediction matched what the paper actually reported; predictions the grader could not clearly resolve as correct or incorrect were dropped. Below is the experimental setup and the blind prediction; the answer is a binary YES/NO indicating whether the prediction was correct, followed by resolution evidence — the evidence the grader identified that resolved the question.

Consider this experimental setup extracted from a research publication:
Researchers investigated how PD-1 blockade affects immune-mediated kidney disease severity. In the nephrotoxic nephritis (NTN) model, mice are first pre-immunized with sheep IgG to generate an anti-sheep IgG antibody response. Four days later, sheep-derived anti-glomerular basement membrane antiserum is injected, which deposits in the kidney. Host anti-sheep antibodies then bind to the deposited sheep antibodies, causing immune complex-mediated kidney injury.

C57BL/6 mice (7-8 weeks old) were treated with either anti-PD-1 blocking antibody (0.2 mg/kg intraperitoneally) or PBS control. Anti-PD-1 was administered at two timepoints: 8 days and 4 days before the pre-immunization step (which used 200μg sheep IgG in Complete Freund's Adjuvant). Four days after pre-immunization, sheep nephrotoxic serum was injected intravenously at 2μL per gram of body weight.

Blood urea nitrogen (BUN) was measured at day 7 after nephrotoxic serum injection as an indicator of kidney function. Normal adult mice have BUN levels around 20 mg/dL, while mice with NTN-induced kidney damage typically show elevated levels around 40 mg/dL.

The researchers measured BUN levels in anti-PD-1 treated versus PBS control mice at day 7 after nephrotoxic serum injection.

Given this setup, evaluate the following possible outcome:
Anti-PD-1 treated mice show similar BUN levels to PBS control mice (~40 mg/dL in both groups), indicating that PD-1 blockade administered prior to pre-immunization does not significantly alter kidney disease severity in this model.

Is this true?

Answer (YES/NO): NO